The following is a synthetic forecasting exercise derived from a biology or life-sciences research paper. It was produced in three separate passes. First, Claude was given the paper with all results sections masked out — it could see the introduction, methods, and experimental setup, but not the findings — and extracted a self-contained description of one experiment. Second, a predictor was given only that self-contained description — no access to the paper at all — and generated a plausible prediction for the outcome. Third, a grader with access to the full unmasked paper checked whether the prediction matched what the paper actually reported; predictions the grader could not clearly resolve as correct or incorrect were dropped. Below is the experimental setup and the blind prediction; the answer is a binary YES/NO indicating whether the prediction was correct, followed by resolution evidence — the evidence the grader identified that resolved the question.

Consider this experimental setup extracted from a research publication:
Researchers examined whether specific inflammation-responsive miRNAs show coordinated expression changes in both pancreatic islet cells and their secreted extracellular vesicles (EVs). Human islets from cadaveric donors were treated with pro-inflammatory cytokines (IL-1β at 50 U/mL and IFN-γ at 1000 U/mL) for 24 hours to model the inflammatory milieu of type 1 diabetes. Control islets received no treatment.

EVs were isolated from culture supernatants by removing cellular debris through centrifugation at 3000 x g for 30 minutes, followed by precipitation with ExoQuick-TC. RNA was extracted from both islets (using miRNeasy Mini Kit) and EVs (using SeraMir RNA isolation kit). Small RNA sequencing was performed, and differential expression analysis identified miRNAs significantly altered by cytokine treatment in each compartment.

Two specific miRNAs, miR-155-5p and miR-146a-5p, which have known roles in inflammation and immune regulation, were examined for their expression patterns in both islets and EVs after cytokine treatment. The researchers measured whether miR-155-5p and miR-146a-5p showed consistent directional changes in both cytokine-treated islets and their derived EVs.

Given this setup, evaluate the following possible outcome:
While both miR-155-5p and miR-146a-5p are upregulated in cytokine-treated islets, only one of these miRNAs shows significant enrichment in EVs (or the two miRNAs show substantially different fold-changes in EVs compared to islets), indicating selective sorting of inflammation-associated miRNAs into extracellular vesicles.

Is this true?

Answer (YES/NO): NO